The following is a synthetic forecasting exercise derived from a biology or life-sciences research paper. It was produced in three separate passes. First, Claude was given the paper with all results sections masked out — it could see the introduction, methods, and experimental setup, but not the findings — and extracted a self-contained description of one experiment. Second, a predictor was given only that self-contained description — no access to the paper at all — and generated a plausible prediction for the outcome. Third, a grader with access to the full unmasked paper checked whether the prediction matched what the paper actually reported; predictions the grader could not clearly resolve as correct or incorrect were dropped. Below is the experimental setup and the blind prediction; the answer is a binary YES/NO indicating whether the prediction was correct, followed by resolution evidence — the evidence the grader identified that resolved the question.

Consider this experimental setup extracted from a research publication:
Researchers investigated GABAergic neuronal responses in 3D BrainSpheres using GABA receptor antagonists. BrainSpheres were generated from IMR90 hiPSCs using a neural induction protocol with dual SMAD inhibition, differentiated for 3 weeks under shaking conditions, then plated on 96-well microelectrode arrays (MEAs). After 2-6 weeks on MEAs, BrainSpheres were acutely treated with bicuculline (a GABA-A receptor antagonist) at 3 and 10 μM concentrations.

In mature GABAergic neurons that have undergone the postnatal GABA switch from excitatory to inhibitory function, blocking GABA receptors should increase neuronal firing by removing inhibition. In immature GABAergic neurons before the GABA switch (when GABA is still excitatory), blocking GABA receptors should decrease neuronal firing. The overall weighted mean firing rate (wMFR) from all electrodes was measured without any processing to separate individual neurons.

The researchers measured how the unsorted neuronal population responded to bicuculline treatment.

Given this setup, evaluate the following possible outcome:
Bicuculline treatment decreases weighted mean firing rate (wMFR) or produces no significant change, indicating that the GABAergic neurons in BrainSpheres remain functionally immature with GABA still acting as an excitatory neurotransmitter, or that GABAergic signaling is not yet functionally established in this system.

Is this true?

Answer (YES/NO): YES